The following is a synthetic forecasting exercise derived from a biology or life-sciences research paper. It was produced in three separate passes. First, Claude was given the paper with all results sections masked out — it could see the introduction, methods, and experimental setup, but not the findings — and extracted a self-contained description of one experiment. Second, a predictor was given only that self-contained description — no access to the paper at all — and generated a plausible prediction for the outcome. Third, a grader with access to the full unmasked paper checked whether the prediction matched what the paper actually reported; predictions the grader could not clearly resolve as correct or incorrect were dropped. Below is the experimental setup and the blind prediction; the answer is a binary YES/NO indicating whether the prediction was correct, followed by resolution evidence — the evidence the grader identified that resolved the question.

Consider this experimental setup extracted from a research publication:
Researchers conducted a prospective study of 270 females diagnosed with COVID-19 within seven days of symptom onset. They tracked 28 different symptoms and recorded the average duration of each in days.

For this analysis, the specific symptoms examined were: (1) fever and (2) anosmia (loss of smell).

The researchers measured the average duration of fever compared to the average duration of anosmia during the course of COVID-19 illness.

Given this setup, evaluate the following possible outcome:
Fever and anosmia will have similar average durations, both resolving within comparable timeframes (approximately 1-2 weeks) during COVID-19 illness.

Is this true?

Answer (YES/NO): NO